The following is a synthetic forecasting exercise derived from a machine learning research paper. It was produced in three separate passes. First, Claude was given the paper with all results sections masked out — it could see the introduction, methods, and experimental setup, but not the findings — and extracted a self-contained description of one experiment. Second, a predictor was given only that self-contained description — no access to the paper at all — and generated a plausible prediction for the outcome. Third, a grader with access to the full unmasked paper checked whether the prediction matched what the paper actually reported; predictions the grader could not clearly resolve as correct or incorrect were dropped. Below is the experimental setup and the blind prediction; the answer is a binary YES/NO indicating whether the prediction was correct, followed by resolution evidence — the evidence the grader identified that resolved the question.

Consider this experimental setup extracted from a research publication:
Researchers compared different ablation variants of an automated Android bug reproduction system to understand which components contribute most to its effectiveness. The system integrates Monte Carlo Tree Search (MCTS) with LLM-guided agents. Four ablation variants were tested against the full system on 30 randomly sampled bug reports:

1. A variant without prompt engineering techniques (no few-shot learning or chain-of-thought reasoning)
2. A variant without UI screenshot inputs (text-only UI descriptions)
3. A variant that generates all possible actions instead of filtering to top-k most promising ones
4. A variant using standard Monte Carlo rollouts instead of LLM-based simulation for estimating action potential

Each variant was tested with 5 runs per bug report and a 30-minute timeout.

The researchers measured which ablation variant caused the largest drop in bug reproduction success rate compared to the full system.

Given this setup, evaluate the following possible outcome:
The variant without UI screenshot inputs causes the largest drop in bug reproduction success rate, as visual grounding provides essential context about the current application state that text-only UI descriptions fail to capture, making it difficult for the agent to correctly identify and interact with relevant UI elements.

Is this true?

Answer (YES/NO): NO